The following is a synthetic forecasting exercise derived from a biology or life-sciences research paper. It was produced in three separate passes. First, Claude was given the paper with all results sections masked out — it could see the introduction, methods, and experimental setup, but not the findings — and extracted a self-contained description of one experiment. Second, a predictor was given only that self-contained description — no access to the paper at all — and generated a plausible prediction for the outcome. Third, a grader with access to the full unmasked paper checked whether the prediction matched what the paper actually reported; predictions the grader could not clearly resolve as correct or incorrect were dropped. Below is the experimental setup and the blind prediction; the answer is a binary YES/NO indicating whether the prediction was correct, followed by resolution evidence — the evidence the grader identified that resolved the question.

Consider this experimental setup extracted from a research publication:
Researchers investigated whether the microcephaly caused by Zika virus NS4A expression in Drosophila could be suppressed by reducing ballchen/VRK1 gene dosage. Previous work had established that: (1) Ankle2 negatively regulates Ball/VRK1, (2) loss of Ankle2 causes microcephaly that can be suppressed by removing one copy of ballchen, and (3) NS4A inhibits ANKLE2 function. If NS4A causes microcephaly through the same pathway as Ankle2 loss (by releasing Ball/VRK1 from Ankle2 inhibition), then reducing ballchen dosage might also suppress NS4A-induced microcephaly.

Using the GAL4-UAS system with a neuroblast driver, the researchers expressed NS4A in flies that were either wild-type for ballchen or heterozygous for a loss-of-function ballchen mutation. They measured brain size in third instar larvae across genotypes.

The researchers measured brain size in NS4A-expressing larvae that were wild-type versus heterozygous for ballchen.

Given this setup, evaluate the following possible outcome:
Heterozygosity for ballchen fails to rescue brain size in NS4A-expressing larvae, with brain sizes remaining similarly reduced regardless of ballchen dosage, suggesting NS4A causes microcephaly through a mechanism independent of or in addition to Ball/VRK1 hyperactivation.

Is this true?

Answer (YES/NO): NO